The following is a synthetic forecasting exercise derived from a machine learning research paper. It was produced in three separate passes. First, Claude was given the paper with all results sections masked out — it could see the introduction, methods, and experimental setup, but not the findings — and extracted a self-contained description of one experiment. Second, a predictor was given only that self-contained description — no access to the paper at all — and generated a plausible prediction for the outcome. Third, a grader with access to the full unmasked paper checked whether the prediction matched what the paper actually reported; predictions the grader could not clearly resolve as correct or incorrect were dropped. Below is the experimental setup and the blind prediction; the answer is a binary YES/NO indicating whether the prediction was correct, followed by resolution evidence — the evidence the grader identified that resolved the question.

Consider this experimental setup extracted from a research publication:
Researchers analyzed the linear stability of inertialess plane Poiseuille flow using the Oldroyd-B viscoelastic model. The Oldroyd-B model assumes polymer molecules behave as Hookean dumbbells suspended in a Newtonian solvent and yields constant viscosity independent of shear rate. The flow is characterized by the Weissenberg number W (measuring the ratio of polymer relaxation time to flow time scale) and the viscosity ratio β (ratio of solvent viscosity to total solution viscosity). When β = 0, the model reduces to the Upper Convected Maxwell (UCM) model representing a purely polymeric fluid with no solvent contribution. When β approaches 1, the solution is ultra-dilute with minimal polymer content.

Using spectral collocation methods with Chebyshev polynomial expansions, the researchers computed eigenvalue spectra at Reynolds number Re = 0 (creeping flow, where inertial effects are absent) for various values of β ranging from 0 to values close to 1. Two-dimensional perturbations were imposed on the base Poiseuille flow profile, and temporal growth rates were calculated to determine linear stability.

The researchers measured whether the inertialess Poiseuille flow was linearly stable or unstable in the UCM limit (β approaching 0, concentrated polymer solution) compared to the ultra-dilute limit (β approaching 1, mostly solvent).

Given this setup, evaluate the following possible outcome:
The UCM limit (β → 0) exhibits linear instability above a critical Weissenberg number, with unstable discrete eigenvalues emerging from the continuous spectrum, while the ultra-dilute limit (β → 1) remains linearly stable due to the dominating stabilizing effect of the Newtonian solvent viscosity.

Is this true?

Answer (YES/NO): NO